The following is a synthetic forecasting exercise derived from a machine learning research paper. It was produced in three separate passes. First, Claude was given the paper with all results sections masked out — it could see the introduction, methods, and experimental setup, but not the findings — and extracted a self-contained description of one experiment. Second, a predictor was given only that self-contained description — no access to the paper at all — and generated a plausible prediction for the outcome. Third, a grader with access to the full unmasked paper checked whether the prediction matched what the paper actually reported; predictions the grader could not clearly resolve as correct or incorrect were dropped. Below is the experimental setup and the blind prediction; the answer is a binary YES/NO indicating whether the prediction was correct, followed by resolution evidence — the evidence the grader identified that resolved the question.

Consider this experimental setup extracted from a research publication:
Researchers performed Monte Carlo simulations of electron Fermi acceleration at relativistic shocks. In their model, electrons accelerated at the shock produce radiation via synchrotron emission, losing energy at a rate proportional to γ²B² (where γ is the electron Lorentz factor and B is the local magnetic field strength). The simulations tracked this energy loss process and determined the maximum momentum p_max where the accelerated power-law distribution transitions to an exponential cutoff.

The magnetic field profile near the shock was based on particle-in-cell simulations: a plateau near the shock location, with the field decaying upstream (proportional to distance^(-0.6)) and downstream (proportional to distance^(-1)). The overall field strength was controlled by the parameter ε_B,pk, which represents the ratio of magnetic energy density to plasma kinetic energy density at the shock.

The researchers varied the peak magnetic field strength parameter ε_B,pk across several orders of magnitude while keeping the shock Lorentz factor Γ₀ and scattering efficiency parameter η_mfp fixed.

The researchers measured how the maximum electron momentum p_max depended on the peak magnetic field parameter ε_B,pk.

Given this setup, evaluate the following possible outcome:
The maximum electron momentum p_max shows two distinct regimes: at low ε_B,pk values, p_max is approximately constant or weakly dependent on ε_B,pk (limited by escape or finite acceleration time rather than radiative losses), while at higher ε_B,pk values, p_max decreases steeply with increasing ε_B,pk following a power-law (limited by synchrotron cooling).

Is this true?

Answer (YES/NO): NO